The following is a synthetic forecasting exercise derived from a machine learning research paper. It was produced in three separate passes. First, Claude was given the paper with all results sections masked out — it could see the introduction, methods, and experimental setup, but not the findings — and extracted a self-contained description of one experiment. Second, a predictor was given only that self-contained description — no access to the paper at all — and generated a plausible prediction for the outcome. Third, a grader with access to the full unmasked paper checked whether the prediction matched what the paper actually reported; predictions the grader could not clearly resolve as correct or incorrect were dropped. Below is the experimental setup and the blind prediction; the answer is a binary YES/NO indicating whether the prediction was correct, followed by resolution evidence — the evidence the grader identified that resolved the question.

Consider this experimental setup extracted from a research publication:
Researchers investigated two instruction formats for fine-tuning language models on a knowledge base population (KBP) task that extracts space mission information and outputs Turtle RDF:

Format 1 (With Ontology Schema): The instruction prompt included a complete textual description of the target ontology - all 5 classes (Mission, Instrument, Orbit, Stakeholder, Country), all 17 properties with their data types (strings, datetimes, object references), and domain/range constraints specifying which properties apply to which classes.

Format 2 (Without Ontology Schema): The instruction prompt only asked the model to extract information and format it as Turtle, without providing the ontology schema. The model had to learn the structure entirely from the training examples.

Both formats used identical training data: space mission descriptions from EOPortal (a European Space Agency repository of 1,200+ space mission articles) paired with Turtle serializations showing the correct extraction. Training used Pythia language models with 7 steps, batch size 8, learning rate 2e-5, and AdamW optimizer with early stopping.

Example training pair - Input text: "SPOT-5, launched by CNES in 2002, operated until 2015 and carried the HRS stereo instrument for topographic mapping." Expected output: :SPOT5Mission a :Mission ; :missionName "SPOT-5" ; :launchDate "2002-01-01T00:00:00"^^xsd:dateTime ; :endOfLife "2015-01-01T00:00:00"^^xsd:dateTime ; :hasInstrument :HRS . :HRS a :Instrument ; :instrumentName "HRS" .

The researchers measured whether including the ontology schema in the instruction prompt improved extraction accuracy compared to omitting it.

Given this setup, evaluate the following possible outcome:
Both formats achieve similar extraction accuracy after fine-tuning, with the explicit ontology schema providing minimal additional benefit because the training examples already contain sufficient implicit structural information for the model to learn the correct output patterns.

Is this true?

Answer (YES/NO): NO